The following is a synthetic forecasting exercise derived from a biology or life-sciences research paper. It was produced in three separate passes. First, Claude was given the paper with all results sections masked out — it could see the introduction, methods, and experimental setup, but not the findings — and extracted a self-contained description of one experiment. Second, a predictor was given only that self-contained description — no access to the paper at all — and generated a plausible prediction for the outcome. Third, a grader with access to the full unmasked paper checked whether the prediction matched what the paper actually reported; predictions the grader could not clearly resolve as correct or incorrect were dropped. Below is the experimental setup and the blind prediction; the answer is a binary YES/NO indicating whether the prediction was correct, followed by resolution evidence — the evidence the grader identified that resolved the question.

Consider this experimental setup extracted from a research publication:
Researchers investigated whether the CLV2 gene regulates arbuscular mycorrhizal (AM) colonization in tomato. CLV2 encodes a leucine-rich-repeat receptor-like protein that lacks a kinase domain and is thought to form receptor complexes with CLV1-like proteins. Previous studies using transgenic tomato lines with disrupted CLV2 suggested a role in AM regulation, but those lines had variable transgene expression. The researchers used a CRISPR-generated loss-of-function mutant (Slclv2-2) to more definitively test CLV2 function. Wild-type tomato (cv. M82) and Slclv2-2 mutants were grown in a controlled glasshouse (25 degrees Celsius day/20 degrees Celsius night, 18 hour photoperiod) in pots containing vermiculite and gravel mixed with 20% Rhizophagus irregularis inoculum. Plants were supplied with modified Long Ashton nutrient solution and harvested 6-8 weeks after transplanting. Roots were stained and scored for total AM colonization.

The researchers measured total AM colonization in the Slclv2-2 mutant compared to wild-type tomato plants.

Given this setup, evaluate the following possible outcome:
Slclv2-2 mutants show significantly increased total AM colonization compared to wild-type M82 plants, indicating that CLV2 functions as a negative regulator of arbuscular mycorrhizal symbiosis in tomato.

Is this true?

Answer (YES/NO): YES